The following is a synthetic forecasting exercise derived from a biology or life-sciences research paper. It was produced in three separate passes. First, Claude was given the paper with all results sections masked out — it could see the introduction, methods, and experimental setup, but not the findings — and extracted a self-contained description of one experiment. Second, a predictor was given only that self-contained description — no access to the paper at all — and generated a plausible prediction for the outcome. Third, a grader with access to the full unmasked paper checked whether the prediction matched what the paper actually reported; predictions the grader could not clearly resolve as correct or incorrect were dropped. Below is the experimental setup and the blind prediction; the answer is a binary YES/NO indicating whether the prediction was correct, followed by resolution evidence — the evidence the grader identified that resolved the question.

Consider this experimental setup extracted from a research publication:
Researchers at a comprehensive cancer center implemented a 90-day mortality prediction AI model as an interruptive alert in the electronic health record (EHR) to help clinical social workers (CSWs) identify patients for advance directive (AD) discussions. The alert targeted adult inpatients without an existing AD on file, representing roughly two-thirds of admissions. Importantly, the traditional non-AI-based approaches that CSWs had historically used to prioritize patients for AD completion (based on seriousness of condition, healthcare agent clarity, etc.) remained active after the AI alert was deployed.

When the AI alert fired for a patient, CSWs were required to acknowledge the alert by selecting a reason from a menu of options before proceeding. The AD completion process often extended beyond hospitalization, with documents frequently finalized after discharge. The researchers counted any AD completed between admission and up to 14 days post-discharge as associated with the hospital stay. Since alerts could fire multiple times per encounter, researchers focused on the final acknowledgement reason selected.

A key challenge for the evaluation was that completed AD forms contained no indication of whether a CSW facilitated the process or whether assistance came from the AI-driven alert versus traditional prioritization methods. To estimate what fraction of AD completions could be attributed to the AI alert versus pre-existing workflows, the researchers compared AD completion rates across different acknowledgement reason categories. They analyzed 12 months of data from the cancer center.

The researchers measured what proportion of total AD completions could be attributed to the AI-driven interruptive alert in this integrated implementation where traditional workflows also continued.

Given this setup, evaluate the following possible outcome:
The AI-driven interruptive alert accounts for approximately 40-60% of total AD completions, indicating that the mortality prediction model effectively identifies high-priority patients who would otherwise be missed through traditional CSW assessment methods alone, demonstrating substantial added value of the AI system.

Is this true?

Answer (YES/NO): NO